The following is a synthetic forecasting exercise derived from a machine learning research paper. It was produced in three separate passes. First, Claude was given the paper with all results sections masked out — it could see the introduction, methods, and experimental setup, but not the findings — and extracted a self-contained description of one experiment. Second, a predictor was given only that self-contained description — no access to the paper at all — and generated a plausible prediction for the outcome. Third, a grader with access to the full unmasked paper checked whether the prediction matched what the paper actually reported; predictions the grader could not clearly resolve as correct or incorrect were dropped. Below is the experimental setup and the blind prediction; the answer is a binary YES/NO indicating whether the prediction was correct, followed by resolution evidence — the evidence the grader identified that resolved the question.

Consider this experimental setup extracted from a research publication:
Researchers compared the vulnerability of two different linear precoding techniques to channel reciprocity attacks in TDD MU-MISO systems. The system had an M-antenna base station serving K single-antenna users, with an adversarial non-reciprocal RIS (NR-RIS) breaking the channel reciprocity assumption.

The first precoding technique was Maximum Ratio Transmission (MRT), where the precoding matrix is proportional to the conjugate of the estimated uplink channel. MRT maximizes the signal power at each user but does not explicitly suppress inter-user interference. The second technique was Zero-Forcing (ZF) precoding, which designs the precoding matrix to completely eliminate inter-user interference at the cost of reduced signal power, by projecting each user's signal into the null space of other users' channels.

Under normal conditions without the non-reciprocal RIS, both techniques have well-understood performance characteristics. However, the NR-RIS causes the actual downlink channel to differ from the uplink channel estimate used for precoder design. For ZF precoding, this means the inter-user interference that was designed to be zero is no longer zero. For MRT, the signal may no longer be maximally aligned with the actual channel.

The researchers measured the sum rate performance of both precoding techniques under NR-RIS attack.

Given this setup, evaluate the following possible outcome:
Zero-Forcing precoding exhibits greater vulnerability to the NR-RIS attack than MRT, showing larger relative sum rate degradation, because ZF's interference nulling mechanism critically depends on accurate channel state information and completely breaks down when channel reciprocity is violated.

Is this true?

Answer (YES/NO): YES